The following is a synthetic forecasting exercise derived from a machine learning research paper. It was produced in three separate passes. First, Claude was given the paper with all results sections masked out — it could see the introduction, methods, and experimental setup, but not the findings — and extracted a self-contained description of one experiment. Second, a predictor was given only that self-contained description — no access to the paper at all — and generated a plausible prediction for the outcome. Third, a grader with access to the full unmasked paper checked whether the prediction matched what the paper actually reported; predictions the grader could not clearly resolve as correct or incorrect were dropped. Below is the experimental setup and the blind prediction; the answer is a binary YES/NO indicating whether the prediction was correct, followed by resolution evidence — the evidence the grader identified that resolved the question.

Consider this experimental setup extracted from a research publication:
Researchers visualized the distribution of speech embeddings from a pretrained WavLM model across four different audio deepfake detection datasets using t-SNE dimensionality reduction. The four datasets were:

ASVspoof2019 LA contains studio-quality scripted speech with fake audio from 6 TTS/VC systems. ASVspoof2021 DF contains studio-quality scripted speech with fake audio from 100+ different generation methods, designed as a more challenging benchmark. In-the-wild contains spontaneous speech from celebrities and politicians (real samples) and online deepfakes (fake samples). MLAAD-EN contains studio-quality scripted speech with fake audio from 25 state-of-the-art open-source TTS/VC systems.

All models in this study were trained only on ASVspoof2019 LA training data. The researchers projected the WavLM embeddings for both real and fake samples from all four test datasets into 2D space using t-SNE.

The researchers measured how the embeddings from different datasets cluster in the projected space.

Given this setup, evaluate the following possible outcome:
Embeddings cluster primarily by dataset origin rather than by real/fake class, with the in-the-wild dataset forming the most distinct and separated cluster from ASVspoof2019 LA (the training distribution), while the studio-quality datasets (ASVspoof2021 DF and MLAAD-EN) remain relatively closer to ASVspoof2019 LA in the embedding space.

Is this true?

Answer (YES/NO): NO